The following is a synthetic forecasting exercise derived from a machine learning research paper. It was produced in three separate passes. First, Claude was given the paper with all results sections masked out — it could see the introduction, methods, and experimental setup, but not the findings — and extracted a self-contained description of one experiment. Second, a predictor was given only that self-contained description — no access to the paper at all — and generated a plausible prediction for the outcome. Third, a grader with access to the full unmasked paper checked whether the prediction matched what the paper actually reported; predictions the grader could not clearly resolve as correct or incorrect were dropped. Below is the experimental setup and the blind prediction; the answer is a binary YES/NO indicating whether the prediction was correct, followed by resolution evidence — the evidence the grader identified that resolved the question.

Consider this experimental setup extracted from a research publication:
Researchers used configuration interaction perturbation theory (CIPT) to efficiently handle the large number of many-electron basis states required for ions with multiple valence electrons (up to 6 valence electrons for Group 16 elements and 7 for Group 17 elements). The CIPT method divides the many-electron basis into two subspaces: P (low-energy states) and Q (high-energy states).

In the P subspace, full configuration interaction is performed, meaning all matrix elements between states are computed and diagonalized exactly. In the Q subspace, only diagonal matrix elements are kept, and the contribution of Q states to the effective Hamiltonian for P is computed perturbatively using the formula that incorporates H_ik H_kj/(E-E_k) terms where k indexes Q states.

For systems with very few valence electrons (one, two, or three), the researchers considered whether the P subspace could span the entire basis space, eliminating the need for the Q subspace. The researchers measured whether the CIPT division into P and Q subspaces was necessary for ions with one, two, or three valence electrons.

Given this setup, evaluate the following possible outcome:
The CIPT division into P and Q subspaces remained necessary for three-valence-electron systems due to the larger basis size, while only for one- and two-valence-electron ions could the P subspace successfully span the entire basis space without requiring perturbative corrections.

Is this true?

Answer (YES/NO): NO